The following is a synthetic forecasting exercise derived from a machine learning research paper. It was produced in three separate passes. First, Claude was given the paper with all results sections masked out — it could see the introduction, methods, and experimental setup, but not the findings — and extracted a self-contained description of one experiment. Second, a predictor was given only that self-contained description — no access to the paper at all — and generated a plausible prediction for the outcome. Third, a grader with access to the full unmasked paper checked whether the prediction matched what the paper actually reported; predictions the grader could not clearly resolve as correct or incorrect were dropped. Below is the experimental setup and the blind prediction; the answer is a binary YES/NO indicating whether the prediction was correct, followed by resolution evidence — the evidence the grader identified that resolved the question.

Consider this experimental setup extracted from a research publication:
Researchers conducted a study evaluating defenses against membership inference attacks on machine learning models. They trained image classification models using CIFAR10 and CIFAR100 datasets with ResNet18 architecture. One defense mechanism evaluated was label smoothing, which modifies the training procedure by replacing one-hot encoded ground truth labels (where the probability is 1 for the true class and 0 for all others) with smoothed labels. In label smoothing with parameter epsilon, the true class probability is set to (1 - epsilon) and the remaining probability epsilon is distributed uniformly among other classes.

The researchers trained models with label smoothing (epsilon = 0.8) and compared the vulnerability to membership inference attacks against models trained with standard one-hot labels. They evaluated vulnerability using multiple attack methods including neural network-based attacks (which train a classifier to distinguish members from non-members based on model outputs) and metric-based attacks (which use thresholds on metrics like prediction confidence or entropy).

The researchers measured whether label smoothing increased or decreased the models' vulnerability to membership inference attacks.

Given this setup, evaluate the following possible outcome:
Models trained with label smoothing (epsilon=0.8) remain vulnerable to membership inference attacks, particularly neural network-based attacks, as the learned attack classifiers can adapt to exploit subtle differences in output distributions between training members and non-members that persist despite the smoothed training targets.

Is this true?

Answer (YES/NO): NO